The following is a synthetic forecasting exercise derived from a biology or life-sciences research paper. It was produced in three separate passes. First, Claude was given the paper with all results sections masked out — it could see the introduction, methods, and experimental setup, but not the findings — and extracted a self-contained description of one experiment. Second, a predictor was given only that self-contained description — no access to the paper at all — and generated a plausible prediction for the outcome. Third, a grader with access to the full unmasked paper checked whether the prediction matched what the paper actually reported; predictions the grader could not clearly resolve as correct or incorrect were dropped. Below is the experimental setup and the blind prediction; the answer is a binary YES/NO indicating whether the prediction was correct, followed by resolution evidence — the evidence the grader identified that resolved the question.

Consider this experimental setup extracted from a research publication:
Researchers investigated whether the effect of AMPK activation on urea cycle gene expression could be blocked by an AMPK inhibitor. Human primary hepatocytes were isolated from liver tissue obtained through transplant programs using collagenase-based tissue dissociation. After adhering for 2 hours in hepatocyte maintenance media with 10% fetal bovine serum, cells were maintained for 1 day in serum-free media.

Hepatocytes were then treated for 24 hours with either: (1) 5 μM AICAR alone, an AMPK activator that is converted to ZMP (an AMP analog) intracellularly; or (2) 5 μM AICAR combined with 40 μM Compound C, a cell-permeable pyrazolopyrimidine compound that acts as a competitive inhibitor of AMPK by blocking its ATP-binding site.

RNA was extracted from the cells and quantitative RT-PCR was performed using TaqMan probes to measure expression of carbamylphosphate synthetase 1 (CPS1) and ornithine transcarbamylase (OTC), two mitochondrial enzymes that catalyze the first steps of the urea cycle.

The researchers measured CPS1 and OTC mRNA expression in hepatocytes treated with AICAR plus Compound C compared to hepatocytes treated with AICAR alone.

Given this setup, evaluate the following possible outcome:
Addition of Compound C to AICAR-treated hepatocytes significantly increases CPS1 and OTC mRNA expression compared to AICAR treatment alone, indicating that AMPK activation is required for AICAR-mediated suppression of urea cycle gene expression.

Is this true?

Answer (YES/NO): NO